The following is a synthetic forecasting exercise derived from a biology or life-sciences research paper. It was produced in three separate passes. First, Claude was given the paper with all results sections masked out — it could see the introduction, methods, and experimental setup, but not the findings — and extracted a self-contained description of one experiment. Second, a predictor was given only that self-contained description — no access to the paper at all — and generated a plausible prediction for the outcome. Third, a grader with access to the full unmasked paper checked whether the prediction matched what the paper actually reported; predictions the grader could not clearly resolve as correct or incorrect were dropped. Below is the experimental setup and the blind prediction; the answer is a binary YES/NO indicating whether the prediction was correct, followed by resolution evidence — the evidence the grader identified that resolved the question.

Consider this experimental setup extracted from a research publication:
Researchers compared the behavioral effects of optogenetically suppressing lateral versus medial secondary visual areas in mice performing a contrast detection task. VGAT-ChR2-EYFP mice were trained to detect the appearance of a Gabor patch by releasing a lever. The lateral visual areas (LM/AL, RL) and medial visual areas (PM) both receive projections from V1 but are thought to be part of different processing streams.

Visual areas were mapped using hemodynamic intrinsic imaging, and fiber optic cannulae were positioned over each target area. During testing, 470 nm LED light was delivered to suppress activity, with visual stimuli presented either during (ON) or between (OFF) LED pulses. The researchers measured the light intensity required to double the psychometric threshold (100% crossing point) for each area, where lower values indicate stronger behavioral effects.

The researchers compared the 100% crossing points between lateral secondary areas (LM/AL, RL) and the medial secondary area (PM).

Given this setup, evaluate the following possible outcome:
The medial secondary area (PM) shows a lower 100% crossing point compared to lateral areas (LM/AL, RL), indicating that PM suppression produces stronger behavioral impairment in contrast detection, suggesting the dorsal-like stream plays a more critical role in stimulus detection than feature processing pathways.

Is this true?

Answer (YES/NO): NO